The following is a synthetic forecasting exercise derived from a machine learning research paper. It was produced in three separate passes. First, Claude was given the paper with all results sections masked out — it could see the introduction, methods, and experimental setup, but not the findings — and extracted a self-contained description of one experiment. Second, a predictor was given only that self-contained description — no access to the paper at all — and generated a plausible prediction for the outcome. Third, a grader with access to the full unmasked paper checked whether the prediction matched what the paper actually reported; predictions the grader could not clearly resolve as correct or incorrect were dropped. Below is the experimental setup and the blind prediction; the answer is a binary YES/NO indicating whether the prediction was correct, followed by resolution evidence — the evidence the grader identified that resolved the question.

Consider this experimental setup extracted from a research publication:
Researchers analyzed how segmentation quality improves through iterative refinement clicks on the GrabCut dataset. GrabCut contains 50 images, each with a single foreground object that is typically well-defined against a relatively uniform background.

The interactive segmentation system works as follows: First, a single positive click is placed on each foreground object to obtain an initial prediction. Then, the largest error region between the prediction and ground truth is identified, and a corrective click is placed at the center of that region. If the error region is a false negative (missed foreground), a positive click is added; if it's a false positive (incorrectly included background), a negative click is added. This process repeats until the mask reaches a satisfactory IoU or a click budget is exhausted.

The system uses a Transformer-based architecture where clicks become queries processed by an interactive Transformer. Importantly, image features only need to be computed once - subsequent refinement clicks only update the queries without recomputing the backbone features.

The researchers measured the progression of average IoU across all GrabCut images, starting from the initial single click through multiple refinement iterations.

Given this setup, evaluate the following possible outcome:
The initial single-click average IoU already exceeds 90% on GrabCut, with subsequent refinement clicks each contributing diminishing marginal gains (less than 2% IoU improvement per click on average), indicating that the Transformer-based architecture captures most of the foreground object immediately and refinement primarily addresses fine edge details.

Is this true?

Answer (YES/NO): NO